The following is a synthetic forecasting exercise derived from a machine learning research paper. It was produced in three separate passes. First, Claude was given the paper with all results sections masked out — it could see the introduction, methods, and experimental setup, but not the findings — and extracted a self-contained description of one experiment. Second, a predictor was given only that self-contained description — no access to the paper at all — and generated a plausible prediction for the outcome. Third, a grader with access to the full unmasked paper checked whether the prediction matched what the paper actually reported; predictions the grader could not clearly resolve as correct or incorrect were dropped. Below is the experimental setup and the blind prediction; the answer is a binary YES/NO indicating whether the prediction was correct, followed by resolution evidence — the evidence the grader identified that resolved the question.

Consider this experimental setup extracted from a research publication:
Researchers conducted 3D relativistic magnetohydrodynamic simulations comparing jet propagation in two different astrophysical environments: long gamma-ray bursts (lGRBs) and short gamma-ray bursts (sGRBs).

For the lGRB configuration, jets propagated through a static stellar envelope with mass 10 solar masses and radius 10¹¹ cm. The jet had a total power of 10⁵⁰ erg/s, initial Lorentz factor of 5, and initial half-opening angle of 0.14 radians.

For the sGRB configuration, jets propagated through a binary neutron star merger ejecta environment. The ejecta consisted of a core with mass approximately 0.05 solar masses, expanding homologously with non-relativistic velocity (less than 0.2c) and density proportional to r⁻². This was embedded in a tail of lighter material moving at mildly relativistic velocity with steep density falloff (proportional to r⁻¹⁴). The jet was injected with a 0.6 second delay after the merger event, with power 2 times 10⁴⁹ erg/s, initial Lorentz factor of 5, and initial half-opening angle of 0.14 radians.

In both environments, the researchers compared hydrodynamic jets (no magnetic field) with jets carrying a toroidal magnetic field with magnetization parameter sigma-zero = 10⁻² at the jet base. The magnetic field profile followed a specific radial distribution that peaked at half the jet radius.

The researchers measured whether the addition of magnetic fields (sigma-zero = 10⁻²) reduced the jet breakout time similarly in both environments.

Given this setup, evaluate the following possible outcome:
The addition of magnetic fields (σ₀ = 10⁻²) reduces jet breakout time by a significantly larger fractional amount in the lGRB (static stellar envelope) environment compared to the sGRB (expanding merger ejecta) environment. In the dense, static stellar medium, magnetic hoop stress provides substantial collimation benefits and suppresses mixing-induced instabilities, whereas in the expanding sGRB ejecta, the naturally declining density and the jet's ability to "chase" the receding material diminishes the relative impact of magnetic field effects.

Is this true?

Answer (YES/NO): YES